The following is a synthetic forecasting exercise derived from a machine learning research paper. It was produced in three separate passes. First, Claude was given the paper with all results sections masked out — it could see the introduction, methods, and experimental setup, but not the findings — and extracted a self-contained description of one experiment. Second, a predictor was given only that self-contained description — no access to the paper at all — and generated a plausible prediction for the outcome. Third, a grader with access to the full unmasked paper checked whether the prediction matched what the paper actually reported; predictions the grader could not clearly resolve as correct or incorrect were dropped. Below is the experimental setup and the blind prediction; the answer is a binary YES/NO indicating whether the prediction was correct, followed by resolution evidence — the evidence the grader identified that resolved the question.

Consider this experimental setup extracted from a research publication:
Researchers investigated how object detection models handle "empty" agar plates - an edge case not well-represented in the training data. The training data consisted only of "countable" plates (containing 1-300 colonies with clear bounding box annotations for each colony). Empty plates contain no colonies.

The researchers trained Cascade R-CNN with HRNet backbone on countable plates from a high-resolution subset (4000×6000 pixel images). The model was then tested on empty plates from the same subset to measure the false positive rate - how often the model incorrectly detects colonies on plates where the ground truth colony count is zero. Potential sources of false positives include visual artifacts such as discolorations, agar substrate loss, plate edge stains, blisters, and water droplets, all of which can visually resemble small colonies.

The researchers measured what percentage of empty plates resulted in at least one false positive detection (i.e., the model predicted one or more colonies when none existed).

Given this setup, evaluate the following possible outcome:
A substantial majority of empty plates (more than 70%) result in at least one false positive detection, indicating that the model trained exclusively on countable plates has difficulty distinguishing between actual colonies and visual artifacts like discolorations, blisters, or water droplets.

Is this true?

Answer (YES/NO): NO